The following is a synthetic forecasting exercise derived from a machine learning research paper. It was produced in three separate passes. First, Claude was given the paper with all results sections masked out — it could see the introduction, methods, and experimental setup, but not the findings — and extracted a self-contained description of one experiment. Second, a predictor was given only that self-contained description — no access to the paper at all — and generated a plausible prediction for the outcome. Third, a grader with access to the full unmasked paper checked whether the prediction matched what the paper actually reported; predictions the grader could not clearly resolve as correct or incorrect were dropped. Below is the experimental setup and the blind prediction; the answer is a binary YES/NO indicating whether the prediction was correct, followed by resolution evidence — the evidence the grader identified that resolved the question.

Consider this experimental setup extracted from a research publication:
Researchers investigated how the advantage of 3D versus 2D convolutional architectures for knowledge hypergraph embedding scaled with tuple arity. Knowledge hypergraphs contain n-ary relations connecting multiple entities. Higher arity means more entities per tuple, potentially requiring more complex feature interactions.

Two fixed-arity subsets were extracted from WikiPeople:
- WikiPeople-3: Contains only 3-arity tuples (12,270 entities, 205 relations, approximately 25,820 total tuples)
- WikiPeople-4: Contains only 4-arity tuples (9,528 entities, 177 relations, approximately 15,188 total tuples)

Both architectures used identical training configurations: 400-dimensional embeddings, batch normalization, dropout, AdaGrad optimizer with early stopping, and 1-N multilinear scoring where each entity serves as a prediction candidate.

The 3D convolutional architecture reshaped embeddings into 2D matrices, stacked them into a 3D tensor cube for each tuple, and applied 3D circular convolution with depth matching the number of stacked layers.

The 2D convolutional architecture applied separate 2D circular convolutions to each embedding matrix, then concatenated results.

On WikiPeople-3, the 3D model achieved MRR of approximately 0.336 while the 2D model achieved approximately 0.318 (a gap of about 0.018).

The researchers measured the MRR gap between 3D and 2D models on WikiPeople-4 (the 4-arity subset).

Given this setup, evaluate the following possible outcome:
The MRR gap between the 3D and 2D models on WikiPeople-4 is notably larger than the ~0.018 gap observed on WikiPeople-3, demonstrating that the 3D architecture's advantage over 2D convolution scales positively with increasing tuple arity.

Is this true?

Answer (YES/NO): YES